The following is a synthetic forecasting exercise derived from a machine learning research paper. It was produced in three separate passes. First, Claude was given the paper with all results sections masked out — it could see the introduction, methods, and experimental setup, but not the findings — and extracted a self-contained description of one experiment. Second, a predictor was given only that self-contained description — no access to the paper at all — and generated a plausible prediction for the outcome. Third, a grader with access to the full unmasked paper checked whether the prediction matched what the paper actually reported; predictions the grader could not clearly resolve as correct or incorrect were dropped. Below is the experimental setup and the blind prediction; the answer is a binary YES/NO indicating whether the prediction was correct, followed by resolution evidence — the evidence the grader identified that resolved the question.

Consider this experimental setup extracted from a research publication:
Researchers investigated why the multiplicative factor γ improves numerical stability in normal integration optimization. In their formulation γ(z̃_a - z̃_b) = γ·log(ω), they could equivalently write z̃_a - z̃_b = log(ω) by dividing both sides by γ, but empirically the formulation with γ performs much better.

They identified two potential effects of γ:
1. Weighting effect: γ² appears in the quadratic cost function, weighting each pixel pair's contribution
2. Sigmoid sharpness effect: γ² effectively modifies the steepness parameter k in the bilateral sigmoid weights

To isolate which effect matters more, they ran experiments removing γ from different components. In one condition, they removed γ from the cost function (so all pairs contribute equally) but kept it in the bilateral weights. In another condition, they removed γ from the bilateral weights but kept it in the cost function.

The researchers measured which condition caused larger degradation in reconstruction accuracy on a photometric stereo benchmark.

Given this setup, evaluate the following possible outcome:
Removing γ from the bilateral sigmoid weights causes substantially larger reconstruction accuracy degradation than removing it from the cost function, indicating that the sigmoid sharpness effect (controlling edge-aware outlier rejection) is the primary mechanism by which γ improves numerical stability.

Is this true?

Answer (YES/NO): NO